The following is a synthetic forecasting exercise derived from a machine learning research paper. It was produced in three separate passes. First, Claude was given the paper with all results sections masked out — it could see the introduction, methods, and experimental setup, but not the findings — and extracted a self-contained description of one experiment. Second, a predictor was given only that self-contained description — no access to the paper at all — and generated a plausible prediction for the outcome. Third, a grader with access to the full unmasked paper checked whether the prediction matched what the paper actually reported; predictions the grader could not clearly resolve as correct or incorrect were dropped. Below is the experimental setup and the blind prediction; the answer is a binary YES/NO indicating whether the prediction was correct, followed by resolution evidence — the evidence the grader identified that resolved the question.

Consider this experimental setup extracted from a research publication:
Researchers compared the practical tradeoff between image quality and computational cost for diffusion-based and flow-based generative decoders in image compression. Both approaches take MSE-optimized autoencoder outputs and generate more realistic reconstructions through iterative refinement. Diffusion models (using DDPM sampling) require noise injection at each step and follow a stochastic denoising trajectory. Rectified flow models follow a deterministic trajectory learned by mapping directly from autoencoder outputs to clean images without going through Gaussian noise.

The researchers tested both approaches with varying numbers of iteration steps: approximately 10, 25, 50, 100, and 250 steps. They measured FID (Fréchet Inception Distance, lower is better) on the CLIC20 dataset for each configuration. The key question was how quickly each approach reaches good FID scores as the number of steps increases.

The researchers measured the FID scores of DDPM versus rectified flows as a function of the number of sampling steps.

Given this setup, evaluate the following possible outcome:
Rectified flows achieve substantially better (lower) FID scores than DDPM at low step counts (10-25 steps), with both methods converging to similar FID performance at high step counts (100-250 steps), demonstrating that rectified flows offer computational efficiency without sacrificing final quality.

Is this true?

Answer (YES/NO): NO